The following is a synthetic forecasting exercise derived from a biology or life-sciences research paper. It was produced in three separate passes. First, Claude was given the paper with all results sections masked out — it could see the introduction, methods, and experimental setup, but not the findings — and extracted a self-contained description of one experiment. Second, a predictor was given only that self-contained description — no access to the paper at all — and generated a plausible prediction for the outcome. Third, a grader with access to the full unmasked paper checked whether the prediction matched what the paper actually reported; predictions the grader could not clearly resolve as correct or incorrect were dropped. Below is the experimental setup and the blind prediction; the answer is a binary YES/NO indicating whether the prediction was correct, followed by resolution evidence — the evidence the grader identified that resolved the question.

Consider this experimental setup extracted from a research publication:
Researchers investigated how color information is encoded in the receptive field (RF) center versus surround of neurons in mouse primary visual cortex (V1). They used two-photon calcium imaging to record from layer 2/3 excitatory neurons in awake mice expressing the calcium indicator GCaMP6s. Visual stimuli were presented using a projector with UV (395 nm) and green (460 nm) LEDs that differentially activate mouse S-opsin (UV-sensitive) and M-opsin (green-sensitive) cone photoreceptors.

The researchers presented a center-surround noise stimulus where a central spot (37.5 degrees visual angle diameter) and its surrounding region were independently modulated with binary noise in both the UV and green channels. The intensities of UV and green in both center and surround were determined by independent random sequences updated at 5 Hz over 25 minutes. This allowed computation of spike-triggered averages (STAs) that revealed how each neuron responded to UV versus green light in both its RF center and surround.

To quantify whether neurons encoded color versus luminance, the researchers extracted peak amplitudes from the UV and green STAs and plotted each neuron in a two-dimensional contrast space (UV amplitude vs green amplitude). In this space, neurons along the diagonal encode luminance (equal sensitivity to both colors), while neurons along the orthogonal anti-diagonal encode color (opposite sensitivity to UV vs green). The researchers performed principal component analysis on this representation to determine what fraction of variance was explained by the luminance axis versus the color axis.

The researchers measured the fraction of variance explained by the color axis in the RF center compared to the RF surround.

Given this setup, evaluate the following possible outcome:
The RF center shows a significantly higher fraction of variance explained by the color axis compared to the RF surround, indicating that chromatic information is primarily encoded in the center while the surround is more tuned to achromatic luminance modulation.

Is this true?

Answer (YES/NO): YES